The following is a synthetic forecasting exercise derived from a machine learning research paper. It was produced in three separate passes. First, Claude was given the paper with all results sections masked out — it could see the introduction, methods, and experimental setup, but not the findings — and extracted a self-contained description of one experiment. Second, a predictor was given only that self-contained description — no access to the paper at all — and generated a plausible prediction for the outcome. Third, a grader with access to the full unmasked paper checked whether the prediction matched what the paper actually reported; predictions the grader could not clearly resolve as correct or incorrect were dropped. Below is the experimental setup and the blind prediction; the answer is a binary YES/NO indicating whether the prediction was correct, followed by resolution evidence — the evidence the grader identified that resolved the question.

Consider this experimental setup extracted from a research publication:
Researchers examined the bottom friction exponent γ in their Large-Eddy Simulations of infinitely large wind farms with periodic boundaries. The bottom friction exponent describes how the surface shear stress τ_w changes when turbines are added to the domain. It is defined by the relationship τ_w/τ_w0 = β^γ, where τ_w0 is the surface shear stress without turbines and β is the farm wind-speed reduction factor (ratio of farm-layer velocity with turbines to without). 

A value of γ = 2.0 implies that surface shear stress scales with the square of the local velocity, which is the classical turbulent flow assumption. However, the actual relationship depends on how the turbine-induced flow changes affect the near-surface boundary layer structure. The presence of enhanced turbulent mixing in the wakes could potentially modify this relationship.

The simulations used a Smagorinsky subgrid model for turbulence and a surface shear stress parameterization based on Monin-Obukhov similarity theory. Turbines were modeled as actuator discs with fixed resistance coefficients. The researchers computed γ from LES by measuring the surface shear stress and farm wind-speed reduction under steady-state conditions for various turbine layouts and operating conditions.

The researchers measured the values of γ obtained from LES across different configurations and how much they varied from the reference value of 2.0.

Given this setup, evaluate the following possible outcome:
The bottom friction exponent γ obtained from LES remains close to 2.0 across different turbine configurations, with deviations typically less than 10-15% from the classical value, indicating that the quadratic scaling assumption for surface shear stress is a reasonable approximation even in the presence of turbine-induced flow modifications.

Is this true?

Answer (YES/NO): NO